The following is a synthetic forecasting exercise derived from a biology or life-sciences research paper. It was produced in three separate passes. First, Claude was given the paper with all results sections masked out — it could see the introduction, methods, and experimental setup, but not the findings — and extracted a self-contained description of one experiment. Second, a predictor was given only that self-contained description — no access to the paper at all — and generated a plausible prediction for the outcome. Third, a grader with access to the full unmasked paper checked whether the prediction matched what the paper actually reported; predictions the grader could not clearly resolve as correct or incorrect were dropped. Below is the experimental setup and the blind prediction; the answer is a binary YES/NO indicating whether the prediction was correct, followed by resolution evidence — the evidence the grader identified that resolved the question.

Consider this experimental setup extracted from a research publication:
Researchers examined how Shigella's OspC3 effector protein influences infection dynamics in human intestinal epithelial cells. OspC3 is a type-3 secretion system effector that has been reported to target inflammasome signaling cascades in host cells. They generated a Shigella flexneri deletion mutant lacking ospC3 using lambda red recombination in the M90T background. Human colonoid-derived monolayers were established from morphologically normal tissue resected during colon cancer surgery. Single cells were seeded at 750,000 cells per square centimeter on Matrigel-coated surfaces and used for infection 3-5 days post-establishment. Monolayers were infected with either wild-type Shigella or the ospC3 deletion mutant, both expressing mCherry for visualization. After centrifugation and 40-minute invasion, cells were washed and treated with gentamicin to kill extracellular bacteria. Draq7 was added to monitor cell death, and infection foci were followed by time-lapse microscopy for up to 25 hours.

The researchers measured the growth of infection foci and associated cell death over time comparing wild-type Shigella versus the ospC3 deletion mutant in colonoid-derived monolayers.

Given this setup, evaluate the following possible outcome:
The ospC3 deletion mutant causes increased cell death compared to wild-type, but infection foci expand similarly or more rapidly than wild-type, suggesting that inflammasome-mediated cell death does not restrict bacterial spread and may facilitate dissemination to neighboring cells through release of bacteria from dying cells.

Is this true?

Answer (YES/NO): NO